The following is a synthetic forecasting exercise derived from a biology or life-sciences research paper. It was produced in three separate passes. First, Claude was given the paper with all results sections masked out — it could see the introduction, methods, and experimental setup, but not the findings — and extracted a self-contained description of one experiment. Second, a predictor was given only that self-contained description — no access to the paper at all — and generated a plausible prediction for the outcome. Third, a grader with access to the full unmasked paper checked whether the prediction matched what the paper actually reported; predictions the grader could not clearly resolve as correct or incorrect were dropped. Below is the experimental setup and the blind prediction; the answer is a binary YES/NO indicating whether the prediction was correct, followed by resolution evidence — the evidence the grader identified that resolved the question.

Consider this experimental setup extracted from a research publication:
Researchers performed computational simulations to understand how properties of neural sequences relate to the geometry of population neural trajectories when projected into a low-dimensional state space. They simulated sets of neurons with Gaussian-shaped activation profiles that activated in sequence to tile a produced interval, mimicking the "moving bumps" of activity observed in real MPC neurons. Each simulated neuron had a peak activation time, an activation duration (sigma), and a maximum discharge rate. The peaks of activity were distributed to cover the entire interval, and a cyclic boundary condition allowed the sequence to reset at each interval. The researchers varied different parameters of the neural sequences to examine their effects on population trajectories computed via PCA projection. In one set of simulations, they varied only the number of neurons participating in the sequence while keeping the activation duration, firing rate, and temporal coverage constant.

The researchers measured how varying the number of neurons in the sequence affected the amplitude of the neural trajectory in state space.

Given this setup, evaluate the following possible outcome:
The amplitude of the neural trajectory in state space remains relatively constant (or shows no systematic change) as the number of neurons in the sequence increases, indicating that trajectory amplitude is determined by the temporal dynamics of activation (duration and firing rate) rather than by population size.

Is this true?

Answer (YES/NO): NO